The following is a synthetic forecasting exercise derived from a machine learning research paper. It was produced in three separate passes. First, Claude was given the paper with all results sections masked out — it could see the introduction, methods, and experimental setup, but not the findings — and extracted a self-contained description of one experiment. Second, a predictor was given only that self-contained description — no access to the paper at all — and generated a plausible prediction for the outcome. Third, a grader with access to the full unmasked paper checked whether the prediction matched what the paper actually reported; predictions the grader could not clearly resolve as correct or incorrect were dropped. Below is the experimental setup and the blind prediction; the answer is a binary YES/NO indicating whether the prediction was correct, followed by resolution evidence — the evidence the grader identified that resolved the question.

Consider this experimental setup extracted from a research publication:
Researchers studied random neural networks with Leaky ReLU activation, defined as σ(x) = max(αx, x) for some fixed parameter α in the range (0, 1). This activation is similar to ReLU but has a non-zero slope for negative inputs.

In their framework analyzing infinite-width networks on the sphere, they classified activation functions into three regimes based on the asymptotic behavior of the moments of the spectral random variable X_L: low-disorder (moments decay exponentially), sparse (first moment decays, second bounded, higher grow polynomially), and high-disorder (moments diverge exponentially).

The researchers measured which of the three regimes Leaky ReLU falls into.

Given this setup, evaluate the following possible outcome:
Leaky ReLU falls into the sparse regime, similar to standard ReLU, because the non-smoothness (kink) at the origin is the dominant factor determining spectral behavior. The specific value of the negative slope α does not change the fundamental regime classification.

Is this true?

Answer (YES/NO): YES